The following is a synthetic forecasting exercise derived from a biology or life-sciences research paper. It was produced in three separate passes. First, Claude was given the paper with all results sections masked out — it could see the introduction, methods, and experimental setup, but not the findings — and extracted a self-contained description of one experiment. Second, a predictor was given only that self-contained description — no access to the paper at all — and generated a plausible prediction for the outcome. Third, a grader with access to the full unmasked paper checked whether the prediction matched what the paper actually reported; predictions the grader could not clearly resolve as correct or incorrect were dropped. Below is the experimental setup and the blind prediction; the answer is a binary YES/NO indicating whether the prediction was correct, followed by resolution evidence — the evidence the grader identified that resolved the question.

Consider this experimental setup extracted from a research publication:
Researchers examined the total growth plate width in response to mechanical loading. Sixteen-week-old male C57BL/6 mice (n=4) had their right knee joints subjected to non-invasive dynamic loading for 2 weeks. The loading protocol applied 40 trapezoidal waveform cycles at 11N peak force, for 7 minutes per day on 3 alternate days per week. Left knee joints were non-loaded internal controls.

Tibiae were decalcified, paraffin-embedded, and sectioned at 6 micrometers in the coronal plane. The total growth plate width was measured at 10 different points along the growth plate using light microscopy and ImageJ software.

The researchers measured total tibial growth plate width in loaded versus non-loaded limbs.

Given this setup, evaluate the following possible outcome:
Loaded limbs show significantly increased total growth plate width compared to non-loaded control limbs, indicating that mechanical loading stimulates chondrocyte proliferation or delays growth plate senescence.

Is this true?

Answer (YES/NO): YES